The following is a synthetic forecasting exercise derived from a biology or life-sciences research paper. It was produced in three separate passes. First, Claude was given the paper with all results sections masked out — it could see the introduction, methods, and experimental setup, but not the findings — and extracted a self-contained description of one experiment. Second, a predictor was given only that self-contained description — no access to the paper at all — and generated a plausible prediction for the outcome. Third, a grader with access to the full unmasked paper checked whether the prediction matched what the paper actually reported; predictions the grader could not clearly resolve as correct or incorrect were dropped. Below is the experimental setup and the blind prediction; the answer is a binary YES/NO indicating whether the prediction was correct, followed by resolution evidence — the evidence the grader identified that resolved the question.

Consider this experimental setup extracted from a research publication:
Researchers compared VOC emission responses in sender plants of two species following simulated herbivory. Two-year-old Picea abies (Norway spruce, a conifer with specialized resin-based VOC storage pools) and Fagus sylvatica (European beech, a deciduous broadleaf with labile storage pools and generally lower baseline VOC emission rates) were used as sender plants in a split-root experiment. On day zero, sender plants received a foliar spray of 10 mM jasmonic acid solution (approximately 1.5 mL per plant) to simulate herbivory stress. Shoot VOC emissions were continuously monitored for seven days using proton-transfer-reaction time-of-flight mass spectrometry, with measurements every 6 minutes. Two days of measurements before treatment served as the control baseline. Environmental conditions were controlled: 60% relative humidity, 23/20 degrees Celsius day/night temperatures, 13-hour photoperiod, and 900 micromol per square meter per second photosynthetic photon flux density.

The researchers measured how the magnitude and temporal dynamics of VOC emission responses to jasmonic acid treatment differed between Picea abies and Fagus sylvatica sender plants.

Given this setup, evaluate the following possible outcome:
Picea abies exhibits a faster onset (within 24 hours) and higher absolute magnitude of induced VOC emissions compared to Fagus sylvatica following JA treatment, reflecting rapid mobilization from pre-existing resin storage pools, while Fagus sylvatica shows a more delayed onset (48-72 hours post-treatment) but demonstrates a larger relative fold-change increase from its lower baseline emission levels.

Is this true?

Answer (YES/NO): NO